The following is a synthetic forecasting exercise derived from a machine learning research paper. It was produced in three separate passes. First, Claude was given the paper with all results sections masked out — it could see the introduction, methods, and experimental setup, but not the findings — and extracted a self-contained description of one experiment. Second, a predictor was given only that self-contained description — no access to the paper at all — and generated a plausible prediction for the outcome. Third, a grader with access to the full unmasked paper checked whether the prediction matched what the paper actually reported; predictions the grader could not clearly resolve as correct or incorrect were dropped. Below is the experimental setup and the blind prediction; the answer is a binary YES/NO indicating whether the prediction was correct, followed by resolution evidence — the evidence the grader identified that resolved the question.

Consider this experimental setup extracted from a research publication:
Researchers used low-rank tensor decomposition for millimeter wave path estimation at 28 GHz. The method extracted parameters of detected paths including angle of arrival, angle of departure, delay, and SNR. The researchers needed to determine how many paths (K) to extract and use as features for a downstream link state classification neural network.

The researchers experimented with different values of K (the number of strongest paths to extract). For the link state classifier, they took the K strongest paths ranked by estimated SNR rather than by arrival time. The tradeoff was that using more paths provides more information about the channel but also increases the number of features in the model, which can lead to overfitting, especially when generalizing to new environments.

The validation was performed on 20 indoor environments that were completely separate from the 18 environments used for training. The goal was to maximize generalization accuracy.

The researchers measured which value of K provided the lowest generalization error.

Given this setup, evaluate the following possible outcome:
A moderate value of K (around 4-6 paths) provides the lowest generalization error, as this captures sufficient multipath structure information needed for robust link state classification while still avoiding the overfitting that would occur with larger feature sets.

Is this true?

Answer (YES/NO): YES